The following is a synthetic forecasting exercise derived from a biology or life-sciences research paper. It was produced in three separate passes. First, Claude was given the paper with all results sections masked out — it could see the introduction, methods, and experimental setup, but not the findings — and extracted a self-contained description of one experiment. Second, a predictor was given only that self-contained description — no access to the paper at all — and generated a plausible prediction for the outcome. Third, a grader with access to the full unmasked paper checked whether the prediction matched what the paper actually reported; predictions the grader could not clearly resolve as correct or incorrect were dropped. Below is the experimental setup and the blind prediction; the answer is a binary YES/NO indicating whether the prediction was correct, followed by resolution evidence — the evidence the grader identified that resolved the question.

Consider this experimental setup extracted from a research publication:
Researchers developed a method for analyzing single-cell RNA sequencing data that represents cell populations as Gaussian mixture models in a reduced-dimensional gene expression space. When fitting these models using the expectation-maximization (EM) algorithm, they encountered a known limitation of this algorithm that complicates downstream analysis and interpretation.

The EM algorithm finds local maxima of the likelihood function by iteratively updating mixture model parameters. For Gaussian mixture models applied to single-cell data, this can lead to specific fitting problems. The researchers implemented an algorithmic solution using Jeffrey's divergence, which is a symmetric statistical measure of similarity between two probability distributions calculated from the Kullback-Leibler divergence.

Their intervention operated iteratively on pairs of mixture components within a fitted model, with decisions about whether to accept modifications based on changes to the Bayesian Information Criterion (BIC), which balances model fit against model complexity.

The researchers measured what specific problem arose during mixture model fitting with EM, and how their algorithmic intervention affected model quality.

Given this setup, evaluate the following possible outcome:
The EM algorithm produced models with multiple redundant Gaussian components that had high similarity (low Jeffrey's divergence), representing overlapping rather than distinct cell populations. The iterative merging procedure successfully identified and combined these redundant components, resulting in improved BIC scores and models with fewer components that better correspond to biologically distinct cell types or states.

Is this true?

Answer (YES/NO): YES